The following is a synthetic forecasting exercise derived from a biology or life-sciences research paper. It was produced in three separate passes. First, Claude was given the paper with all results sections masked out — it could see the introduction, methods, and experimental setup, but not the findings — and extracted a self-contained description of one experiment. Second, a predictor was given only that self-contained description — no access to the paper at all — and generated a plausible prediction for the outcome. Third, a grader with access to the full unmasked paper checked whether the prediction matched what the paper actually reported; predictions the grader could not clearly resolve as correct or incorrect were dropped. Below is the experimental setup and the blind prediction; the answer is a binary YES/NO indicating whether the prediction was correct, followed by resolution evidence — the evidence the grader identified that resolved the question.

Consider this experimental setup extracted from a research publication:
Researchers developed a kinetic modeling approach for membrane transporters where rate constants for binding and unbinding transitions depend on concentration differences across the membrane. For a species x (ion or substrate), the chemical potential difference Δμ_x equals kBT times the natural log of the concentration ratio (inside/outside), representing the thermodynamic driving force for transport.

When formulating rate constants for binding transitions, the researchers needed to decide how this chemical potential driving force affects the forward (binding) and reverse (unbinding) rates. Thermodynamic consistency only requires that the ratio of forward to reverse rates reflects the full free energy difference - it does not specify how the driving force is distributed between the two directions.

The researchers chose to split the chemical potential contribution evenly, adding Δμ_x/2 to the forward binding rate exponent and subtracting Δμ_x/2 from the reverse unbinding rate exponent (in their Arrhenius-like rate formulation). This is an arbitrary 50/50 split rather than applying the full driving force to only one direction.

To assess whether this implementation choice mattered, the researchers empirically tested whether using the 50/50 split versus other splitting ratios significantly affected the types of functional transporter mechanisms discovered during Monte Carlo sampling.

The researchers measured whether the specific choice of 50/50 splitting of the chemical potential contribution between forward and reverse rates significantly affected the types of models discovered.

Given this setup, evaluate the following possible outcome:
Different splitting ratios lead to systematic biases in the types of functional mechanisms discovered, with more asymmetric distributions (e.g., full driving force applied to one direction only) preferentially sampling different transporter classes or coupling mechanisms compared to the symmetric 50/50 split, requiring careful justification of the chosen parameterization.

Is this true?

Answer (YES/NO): NO